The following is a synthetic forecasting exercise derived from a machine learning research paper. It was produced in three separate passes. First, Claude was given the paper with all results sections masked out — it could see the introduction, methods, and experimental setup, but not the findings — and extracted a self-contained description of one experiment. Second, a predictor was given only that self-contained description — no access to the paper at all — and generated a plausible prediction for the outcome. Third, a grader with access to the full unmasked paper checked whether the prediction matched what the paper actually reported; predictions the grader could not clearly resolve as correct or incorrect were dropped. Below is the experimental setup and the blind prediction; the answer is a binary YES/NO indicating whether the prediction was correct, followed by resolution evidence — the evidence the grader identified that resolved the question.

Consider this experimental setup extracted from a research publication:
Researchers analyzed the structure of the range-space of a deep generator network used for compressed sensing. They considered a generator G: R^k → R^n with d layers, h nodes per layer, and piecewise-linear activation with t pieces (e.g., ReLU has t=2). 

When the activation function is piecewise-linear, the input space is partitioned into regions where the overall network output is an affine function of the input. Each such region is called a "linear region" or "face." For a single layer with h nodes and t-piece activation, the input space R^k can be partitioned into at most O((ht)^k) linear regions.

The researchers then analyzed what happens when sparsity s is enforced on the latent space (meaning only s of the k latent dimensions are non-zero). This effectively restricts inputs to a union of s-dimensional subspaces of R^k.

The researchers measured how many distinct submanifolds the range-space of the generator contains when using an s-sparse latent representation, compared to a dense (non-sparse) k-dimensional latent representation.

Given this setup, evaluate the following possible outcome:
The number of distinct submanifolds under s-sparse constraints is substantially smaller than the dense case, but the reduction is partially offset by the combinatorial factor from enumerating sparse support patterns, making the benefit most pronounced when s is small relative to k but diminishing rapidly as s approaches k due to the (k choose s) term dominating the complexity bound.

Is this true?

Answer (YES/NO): NO